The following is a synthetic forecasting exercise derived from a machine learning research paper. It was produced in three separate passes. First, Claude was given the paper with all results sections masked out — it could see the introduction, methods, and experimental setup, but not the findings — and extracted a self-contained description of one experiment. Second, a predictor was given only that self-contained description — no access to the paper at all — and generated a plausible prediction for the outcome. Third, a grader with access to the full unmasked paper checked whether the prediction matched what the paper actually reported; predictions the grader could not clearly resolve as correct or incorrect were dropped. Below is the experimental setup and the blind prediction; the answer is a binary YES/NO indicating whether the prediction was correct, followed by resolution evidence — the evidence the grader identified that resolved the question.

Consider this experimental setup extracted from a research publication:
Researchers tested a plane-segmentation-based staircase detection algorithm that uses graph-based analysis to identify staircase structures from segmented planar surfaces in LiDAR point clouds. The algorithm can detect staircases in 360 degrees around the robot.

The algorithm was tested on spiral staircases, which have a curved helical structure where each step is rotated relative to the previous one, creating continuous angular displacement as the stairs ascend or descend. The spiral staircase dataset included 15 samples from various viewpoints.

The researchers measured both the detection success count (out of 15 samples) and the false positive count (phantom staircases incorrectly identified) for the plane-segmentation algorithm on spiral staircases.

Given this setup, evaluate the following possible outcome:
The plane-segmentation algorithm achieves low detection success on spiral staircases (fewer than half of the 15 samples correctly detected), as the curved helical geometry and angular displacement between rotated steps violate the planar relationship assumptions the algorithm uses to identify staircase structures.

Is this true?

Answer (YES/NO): NO